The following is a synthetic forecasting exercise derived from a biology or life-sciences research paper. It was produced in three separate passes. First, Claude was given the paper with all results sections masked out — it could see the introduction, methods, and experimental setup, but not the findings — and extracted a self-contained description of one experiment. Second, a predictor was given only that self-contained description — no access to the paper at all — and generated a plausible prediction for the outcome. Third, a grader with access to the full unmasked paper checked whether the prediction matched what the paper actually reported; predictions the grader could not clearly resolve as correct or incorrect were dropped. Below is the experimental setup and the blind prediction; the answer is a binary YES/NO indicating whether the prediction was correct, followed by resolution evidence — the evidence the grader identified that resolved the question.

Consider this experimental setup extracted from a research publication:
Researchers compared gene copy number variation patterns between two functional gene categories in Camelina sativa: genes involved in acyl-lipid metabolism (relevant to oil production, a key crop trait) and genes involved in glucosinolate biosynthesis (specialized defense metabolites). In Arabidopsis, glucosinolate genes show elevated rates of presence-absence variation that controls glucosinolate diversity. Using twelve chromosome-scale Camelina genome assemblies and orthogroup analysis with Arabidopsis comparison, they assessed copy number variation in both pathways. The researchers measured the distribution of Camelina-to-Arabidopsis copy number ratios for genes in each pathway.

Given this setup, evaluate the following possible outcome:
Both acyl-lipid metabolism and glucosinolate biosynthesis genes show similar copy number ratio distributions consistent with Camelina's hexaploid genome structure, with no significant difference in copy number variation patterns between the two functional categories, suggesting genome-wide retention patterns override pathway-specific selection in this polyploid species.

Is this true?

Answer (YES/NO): NO